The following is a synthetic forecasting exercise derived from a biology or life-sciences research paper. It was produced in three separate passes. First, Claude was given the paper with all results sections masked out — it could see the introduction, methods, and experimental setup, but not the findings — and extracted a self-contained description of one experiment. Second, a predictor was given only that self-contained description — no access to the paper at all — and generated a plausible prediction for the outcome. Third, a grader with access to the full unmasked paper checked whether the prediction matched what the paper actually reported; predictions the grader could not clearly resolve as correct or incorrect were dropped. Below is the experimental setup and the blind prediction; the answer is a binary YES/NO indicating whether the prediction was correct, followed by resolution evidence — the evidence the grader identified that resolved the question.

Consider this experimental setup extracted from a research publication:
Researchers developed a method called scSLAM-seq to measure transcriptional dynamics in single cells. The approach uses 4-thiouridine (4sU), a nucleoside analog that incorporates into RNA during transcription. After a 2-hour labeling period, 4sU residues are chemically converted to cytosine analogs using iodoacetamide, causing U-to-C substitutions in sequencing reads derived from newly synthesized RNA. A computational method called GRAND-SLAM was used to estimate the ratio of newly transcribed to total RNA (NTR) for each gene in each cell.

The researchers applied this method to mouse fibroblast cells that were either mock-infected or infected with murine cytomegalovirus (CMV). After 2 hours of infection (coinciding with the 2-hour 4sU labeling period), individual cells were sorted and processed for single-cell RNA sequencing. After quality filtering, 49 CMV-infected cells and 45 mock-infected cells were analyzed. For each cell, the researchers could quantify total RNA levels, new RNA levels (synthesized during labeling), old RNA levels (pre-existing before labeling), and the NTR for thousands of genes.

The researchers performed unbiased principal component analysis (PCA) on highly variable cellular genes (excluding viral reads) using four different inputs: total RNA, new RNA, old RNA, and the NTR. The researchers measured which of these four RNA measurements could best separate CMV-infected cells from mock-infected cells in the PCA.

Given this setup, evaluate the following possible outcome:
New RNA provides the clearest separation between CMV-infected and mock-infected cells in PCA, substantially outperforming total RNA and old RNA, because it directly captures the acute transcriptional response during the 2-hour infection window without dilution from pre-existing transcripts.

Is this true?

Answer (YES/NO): NO